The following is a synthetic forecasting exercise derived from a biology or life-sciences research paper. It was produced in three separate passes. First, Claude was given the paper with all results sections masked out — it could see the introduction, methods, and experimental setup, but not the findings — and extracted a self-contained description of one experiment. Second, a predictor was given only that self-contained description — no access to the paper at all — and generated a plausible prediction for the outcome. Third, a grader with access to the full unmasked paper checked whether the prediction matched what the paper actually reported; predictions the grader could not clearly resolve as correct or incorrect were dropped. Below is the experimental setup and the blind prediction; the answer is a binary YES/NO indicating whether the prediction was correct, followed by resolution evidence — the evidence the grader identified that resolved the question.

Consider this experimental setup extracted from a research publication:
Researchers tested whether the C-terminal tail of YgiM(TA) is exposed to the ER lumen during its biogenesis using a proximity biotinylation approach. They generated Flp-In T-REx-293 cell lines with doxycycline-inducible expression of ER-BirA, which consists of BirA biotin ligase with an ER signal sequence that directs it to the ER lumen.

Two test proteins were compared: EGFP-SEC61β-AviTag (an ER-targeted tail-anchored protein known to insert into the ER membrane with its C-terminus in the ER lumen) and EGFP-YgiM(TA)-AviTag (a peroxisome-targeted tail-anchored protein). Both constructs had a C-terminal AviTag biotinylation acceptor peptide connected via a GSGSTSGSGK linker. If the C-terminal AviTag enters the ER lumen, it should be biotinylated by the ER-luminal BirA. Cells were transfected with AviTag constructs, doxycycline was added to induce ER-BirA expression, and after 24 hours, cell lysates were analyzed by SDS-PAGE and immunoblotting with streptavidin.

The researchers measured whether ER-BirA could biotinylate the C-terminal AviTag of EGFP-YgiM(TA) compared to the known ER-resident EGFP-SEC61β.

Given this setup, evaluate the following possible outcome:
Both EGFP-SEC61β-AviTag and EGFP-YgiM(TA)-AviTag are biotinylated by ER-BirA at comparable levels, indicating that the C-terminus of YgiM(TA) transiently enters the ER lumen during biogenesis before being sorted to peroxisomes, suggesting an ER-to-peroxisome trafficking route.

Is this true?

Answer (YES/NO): NO